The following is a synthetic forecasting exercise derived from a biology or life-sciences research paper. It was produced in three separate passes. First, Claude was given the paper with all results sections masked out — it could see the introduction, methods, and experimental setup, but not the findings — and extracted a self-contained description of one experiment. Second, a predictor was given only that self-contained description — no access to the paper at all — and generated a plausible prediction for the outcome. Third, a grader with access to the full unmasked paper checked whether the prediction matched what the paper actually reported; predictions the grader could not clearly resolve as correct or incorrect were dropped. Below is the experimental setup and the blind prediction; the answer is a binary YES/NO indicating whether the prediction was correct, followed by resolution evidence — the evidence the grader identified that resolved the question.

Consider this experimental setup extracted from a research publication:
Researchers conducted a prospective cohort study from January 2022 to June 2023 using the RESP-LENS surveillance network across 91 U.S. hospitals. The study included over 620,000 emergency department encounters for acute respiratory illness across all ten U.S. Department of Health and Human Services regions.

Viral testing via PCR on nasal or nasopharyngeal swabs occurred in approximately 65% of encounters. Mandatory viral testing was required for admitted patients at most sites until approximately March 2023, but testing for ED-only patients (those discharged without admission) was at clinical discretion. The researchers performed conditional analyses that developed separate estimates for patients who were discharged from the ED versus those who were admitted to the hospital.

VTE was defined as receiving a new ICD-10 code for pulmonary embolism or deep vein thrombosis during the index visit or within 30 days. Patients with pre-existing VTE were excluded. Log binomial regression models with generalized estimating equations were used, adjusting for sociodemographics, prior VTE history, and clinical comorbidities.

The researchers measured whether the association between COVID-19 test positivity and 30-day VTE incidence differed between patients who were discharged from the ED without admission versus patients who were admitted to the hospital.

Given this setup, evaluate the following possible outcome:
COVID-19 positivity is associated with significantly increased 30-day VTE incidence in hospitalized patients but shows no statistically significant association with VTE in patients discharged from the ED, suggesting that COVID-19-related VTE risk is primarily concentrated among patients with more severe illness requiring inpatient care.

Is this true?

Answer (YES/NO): NO